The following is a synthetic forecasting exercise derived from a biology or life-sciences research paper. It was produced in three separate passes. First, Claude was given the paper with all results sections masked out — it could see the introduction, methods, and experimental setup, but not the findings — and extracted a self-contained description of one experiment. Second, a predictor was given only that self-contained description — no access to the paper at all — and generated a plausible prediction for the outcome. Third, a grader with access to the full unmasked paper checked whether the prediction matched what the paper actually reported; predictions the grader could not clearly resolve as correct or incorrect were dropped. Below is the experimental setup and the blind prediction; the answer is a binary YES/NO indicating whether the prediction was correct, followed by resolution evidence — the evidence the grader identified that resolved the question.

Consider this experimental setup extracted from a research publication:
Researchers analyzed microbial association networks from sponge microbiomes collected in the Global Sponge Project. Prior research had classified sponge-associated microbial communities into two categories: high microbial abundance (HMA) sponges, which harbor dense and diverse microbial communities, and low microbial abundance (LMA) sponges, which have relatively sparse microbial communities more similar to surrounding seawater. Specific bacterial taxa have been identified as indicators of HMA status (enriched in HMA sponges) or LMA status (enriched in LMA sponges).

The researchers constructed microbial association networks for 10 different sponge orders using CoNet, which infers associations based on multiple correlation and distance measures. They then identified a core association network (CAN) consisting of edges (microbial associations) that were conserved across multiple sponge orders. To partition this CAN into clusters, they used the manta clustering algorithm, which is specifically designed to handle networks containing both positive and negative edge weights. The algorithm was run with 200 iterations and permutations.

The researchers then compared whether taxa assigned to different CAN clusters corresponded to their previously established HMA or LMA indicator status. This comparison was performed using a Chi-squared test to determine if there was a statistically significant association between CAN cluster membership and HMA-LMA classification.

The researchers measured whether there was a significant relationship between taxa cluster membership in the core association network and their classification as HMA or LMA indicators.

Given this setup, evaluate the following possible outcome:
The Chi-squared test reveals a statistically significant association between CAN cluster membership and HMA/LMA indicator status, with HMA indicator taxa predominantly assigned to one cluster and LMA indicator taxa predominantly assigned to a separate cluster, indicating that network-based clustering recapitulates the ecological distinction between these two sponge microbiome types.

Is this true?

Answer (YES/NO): YES